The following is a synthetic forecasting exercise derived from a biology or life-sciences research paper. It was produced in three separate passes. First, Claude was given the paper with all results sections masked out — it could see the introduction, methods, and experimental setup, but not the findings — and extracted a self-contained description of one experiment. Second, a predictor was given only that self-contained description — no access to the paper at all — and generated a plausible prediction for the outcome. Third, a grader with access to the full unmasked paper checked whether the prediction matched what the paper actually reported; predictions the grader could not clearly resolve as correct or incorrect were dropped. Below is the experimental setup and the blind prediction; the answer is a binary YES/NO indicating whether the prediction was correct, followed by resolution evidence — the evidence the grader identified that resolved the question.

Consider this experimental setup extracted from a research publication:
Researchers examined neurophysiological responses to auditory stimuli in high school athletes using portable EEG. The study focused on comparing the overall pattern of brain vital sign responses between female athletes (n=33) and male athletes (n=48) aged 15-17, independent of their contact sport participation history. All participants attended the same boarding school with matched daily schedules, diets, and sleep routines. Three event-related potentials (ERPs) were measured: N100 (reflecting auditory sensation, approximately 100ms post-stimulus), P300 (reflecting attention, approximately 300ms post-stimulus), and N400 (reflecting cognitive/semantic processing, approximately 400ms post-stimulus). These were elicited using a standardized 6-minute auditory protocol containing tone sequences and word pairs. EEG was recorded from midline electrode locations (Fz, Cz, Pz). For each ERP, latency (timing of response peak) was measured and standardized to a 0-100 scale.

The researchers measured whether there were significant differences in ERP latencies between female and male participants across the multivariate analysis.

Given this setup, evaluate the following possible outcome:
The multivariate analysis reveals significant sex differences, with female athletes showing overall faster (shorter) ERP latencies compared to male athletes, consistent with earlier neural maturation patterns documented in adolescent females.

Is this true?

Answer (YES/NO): NO